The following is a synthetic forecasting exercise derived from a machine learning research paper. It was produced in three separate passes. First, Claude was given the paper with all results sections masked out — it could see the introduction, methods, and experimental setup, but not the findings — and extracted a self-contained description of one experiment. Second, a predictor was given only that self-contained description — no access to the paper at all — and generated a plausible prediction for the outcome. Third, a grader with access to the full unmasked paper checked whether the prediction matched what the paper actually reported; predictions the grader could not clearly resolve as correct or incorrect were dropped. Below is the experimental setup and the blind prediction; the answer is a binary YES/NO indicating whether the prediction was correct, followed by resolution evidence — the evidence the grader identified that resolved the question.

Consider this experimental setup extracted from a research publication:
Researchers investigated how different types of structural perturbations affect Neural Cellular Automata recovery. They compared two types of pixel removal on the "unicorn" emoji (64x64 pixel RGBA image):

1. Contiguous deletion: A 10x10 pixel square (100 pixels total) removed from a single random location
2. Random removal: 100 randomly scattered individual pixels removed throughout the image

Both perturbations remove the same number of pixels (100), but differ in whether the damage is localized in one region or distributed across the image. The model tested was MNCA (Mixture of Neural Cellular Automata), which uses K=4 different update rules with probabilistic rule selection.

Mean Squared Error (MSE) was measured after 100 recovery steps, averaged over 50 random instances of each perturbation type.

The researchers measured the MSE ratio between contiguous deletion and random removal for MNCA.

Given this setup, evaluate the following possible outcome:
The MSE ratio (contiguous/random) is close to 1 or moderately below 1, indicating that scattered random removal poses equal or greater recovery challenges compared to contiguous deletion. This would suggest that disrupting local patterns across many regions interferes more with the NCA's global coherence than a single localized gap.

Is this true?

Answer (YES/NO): NO